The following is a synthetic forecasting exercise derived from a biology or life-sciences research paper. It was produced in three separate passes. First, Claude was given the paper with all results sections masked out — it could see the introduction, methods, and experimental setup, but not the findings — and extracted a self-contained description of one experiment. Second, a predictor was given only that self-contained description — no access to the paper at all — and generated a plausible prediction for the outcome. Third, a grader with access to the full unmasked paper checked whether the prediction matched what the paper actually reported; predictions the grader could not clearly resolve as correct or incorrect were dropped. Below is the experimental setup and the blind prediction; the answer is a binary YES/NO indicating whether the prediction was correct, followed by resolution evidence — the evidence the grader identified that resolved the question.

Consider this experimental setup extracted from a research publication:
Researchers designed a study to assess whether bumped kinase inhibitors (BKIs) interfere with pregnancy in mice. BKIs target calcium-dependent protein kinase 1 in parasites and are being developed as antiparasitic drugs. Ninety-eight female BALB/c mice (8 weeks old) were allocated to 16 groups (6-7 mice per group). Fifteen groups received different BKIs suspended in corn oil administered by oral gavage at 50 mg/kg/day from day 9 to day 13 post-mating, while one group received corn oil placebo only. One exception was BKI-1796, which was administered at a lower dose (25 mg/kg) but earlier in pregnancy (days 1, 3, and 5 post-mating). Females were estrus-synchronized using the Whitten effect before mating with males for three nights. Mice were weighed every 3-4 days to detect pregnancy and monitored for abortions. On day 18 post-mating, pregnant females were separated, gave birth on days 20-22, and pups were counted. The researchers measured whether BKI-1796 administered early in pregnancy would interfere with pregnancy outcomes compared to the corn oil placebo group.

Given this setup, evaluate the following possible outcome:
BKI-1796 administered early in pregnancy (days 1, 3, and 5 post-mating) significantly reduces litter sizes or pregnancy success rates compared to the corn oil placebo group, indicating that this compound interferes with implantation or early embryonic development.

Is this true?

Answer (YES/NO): YES